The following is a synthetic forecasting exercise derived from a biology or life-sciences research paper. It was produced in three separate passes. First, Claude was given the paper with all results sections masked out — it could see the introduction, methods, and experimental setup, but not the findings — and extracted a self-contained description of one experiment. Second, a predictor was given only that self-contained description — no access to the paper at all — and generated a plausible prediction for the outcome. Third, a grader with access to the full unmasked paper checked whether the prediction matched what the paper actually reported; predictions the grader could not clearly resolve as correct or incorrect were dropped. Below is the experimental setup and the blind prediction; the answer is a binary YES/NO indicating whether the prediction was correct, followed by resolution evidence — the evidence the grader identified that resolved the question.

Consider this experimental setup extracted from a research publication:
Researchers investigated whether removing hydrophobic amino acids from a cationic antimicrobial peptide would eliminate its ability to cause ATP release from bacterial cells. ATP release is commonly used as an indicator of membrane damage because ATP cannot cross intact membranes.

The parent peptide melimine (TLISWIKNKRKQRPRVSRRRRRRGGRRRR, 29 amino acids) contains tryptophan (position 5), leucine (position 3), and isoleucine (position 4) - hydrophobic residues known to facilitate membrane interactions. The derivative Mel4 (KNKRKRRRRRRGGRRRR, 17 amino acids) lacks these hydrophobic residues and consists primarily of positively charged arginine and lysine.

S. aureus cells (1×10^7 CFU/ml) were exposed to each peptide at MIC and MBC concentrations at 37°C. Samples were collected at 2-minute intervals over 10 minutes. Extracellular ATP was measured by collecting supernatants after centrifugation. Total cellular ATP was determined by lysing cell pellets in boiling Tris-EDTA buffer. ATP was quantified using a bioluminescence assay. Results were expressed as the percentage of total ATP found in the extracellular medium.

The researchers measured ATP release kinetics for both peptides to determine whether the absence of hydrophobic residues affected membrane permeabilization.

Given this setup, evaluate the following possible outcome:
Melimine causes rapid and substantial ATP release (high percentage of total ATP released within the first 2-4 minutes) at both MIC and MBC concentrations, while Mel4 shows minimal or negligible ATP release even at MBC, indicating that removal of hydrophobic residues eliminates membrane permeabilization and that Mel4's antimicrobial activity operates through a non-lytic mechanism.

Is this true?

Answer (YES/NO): NO